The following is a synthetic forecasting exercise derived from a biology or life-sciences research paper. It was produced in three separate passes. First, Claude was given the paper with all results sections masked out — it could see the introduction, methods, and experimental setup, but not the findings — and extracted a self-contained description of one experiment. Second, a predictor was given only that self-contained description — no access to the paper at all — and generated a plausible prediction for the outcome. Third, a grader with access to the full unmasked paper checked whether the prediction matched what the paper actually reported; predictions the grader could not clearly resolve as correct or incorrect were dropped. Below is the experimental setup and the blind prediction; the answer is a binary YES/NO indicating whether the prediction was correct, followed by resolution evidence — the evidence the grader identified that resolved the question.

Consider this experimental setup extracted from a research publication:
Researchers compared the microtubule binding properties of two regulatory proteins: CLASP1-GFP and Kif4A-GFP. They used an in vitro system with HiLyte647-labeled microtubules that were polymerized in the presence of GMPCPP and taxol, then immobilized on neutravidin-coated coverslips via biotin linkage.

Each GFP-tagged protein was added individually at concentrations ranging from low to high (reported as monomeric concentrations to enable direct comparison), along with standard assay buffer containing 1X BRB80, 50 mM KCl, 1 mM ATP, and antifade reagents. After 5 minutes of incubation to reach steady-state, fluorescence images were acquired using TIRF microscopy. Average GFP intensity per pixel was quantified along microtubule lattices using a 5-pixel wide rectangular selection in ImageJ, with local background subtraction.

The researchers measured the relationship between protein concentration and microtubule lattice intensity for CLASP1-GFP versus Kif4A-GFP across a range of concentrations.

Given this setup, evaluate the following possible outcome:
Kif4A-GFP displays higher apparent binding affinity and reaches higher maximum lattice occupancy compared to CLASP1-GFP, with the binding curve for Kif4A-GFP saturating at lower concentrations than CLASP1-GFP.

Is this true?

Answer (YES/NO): NO